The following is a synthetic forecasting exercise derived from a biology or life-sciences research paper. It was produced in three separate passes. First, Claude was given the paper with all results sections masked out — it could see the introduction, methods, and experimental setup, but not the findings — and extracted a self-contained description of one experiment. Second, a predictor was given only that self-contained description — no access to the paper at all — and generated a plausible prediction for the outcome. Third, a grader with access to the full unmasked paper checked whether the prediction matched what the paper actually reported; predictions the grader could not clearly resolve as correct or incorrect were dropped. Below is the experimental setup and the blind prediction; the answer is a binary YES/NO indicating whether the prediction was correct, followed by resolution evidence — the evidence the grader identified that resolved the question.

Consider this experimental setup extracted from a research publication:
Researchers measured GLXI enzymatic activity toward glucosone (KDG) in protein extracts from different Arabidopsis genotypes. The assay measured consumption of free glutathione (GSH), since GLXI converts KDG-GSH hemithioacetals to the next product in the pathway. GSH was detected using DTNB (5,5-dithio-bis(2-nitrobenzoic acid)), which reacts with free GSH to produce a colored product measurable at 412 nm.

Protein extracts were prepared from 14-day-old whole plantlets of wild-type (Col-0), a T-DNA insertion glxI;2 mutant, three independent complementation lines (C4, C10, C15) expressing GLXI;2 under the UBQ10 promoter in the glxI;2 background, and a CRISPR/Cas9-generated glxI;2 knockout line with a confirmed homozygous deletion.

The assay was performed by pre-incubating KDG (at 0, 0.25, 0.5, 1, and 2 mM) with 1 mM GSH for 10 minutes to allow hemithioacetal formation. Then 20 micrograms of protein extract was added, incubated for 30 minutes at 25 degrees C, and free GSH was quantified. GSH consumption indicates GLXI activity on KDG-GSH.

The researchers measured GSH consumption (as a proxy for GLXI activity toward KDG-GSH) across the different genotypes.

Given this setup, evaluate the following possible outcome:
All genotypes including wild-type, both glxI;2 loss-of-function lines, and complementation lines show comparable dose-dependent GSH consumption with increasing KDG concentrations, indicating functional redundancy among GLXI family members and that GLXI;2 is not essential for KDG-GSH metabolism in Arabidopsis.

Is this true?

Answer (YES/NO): NO